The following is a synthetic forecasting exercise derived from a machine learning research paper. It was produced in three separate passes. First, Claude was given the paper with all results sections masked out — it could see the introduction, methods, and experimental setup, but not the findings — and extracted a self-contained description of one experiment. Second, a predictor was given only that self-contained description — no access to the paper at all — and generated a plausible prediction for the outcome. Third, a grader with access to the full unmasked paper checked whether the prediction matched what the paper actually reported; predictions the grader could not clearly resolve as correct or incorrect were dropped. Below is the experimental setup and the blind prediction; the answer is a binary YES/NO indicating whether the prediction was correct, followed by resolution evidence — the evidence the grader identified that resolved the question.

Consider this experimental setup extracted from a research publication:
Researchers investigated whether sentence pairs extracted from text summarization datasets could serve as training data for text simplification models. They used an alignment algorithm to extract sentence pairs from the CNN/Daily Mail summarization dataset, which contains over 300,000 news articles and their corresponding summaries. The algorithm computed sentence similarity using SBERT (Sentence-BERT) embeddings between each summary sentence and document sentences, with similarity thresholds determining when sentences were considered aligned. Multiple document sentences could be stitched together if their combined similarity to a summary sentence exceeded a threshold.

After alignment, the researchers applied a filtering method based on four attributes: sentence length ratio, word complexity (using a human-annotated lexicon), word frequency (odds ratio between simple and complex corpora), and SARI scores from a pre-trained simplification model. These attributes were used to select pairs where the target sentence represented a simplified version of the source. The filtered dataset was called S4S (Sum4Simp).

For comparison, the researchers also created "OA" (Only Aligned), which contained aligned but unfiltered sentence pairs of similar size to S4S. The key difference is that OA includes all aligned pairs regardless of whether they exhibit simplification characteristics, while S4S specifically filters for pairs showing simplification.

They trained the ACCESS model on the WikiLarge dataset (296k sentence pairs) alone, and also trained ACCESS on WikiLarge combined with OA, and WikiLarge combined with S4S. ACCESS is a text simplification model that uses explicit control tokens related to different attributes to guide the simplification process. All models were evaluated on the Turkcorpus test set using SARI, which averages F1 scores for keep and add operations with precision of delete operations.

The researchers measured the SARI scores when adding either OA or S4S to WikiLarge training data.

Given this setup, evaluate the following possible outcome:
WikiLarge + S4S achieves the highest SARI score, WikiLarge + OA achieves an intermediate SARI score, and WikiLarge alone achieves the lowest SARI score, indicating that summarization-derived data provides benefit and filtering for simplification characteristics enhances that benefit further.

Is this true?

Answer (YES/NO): NO